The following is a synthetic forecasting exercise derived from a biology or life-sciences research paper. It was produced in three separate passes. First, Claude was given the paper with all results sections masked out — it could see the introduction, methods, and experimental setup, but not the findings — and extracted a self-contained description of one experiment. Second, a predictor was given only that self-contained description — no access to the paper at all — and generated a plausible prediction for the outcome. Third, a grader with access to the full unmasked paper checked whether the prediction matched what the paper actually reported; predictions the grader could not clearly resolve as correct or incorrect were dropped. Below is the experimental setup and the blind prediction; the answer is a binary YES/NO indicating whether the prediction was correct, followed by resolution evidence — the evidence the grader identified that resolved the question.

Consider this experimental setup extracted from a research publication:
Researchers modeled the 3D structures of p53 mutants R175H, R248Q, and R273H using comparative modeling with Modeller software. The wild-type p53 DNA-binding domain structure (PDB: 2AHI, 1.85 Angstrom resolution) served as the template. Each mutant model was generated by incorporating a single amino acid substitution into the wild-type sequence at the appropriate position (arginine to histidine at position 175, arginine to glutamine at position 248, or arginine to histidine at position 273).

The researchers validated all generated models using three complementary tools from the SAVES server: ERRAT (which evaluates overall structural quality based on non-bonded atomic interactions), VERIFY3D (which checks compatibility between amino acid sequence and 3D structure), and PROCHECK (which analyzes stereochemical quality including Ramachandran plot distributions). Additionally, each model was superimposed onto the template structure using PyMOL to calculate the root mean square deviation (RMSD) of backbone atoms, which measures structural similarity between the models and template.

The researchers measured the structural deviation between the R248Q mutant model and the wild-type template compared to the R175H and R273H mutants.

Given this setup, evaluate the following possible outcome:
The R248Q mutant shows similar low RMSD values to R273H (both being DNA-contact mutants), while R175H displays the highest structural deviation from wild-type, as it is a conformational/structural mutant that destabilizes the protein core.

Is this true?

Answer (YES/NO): NO